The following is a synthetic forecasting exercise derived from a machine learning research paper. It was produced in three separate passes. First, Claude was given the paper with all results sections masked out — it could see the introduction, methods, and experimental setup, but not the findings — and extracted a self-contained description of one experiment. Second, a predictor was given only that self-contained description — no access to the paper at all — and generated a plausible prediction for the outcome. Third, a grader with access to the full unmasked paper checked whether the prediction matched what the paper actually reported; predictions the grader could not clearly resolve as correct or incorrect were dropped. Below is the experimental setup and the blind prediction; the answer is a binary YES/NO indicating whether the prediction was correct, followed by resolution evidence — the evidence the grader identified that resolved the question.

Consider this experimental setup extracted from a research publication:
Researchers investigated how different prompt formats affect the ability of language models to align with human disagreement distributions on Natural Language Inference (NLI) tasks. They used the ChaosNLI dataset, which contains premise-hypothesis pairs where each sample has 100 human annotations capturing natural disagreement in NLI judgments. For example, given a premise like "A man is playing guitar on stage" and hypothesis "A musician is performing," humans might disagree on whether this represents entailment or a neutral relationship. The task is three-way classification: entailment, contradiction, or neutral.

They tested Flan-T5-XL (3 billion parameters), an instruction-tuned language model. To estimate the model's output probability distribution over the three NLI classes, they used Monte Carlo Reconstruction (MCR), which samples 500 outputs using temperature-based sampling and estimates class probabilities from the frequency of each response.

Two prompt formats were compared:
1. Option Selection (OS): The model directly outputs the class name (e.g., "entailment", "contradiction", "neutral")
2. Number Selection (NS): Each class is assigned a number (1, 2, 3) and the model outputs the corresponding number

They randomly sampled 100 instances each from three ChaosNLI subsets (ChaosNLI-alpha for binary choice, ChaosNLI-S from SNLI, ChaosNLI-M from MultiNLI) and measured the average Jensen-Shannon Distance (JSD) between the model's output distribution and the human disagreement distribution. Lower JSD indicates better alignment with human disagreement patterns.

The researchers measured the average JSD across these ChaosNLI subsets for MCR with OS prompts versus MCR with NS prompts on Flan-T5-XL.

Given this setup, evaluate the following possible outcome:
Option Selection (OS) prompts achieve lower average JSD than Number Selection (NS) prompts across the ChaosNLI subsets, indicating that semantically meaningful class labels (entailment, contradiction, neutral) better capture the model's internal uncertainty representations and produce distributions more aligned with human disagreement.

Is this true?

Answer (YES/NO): YES